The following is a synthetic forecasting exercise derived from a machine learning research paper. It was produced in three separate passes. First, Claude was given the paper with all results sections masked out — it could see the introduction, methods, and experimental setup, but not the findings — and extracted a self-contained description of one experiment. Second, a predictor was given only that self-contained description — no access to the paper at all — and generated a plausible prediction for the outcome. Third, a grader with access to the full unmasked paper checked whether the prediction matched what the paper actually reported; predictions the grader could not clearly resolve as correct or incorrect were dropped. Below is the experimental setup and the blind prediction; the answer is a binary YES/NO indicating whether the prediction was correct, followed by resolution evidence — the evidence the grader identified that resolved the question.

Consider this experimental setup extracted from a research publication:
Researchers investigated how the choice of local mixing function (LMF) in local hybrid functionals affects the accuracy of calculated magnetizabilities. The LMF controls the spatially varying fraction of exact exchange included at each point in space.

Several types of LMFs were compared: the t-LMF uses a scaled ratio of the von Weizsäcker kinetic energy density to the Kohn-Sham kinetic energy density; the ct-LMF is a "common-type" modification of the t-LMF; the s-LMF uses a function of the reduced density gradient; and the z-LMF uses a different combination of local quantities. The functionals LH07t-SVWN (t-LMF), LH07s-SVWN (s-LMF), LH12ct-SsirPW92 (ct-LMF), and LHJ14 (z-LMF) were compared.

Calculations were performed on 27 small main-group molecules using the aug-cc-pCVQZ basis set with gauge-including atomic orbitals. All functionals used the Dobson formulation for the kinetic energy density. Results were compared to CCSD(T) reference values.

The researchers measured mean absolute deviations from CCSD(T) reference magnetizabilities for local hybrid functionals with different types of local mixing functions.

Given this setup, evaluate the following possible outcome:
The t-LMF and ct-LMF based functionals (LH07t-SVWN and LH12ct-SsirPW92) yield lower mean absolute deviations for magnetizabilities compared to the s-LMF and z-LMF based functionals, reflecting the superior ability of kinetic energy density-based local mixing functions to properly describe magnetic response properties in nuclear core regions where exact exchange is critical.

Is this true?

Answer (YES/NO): YES